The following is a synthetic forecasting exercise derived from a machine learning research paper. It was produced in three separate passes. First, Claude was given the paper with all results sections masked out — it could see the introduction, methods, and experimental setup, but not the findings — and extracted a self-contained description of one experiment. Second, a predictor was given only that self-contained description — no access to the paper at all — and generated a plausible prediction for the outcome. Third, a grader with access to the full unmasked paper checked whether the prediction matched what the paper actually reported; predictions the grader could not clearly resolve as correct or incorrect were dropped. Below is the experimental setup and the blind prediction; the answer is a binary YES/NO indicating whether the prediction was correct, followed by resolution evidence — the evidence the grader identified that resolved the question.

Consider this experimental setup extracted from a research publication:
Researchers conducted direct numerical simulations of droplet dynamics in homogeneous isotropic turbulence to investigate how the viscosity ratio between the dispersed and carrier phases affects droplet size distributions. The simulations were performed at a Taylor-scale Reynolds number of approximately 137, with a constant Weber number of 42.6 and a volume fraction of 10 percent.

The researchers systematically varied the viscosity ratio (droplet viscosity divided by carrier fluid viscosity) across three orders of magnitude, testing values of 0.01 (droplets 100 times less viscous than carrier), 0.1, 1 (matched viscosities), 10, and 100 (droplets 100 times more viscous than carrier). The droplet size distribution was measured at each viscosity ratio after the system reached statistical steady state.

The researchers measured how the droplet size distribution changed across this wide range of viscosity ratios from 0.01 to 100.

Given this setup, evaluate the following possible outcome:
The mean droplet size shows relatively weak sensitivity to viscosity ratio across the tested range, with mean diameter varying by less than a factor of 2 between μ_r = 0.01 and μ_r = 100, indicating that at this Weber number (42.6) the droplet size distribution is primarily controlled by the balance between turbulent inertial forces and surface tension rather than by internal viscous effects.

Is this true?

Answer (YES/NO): YES